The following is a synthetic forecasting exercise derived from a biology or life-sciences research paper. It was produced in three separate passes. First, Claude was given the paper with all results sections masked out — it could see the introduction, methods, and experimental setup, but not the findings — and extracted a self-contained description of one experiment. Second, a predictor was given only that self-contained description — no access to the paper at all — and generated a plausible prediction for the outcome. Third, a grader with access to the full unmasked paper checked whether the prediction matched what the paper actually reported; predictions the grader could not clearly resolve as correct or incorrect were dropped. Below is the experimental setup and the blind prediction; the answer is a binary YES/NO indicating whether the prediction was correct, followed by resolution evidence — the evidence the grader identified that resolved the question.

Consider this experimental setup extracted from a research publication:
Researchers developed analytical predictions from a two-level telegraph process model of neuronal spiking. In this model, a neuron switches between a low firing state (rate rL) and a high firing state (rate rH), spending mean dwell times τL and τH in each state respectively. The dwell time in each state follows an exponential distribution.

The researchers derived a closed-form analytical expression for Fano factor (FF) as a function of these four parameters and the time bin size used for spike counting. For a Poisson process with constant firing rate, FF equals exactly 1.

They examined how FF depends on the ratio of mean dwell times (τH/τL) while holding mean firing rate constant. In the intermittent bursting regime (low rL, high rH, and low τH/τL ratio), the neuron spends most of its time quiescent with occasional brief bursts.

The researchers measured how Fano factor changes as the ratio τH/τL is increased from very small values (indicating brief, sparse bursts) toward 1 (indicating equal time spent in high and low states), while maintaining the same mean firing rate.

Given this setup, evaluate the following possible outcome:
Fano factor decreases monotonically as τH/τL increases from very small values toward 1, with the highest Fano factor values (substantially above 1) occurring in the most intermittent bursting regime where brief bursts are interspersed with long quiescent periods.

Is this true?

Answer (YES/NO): YES